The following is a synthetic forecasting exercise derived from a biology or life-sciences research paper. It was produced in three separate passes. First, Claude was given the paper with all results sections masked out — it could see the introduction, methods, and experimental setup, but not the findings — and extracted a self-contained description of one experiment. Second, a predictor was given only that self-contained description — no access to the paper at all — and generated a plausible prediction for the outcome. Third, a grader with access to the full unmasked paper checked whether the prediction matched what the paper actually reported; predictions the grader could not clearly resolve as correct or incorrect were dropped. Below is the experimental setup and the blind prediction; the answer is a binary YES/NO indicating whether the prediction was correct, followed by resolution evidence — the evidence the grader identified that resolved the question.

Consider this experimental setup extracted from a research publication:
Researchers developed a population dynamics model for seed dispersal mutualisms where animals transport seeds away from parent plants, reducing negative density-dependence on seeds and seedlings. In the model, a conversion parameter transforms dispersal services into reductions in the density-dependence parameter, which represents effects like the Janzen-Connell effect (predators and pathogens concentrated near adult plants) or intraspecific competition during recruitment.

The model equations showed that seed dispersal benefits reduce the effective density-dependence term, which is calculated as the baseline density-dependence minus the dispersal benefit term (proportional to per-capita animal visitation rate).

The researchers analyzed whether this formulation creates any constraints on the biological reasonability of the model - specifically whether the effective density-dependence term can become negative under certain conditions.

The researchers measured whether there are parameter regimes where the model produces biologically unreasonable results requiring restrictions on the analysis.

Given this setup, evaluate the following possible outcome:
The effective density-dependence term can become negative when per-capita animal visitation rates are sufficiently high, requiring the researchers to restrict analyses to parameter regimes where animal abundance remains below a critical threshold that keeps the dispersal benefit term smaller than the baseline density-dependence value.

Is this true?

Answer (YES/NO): YES